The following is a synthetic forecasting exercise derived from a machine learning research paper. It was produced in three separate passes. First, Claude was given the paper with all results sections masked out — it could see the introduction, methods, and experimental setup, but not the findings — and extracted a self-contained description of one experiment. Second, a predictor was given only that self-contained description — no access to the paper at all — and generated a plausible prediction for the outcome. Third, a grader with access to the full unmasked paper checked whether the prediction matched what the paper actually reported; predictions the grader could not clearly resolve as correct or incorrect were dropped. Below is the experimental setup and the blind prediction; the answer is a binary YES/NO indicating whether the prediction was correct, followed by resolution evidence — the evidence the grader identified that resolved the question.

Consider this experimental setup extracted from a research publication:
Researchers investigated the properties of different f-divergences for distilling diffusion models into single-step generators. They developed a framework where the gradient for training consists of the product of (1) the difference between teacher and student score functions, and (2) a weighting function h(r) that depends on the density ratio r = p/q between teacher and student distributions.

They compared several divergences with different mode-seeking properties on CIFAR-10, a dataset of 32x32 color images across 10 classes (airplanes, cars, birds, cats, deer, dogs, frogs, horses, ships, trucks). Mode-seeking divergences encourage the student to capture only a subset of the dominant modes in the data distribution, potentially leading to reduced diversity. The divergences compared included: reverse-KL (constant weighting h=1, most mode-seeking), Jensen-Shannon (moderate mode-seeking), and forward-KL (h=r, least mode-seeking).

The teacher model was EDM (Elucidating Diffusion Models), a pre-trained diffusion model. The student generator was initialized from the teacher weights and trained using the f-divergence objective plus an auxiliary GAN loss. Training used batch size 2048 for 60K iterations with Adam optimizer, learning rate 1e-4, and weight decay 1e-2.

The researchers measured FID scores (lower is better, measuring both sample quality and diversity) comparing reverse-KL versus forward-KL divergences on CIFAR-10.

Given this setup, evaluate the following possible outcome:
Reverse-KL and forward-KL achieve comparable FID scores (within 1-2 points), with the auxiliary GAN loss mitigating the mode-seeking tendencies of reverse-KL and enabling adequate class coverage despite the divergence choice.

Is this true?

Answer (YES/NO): NO